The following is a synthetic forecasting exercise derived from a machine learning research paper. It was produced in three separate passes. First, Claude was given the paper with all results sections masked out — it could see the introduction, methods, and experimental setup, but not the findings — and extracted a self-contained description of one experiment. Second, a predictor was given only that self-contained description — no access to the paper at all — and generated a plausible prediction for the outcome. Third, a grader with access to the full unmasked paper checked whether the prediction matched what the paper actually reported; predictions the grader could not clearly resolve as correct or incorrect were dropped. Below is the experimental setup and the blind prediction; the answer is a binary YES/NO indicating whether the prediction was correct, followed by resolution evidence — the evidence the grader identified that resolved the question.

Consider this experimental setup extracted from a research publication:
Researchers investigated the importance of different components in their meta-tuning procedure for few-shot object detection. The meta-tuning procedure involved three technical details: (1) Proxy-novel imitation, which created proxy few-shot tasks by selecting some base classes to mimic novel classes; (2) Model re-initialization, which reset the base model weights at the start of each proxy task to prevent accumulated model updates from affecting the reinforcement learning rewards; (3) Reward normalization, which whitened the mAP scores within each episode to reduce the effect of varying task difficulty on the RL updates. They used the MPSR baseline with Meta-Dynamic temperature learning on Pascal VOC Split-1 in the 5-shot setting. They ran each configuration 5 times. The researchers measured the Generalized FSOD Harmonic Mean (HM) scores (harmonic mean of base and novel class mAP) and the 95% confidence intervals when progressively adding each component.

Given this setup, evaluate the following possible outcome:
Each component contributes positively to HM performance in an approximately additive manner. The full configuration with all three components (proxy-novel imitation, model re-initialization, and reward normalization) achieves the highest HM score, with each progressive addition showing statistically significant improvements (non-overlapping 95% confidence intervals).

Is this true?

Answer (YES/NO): NO